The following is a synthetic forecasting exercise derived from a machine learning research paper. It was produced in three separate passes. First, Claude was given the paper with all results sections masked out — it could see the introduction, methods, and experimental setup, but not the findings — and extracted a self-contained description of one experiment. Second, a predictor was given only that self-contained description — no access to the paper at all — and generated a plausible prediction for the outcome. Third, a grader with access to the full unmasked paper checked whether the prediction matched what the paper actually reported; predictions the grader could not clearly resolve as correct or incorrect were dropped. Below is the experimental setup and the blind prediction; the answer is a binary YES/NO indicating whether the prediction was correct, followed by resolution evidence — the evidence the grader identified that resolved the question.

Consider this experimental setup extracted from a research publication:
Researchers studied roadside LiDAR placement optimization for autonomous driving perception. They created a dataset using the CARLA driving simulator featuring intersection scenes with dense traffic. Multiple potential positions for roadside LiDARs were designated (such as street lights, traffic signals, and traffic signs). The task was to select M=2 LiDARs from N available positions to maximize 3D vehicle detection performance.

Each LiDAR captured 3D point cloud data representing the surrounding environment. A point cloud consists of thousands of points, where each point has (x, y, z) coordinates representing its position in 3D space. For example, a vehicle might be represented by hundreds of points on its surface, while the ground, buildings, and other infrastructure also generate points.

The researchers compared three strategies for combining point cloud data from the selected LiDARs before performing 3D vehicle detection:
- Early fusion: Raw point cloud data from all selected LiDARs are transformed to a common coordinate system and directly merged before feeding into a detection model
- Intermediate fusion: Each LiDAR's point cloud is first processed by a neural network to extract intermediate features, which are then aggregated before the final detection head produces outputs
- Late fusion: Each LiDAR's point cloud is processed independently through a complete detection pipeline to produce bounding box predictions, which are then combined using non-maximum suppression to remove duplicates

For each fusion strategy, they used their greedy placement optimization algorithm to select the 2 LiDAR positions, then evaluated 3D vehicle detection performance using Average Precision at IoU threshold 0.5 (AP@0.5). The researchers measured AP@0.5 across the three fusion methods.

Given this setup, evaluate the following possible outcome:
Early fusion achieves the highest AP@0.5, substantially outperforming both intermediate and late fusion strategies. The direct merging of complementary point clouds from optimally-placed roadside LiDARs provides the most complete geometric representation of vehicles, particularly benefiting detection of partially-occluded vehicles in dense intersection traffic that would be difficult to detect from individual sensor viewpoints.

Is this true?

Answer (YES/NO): YES